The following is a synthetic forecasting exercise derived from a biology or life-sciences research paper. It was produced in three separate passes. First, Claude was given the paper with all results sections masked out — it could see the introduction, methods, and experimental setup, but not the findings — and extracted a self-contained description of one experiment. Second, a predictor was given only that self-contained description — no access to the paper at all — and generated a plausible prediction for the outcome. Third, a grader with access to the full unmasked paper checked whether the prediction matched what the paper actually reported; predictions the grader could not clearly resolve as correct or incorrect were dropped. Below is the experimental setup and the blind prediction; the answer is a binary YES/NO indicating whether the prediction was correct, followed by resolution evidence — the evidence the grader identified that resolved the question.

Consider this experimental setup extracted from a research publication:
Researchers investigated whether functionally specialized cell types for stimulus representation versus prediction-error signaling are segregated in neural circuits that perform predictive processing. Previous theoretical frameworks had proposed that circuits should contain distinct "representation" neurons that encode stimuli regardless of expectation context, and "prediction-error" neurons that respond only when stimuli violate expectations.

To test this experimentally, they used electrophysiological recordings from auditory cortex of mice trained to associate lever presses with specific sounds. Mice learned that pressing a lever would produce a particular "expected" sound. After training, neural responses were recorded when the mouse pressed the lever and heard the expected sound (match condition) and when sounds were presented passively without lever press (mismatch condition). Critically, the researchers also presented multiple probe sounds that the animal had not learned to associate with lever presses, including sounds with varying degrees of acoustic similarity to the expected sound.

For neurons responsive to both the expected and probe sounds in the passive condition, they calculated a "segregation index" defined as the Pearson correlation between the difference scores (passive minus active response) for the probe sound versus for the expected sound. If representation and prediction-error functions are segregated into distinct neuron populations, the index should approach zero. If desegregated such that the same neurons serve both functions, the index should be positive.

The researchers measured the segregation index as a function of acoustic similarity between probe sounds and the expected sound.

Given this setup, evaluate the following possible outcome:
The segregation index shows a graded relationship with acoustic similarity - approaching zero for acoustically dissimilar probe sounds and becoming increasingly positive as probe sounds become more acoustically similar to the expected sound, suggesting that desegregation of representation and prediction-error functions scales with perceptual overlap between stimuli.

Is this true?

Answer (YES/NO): NO